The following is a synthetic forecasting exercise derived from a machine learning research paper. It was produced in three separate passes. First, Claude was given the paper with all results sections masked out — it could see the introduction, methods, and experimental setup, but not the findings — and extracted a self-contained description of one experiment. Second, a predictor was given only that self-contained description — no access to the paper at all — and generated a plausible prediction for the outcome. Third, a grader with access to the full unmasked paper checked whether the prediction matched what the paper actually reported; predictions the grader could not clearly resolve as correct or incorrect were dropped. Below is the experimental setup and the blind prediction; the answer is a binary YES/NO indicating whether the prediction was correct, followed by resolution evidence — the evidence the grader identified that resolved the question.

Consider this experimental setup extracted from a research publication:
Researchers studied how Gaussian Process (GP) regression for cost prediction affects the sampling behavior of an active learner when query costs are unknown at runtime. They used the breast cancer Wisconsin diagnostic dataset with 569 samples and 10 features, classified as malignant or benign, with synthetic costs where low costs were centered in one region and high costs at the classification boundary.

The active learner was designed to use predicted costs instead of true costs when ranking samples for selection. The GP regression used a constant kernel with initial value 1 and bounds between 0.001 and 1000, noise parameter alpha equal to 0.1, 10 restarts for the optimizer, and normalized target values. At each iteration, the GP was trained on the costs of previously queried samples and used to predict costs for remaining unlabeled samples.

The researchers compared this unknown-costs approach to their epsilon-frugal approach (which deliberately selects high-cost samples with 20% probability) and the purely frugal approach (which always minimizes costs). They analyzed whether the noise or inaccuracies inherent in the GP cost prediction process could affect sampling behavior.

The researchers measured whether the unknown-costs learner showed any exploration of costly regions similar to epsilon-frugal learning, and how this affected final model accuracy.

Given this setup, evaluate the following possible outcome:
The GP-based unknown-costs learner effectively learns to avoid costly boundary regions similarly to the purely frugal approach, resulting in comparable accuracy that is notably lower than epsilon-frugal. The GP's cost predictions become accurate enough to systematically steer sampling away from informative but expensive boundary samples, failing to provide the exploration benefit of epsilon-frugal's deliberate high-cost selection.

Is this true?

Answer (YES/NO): NO